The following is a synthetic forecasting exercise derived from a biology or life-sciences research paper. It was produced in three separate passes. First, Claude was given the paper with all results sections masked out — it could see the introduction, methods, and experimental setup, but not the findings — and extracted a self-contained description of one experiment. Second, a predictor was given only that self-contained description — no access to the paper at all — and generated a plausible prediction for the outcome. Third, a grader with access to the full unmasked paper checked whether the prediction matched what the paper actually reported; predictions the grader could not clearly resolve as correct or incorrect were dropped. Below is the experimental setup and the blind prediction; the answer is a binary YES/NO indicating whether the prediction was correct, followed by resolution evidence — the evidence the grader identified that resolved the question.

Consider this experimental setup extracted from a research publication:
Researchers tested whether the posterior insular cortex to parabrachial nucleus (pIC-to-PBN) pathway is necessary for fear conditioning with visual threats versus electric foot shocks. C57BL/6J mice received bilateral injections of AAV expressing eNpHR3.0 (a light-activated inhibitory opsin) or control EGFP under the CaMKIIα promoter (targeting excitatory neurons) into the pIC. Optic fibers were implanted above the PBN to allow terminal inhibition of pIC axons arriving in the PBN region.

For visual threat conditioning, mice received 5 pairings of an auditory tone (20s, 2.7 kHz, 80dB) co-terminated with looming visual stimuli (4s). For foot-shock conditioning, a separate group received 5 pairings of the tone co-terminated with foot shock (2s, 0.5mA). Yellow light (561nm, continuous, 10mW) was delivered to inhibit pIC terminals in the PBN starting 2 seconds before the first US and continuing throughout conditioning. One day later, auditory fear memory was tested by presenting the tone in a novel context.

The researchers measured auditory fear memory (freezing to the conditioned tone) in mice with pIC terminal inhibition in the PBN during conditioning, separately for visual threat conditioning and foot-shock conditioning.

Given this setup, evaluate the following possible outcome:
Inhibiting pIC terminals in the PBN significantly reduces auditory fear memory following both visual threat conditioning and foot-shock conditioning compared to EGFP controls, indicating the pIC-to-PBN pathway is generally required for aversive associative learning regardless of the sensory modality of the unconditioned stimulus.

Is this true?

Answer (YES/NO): NO